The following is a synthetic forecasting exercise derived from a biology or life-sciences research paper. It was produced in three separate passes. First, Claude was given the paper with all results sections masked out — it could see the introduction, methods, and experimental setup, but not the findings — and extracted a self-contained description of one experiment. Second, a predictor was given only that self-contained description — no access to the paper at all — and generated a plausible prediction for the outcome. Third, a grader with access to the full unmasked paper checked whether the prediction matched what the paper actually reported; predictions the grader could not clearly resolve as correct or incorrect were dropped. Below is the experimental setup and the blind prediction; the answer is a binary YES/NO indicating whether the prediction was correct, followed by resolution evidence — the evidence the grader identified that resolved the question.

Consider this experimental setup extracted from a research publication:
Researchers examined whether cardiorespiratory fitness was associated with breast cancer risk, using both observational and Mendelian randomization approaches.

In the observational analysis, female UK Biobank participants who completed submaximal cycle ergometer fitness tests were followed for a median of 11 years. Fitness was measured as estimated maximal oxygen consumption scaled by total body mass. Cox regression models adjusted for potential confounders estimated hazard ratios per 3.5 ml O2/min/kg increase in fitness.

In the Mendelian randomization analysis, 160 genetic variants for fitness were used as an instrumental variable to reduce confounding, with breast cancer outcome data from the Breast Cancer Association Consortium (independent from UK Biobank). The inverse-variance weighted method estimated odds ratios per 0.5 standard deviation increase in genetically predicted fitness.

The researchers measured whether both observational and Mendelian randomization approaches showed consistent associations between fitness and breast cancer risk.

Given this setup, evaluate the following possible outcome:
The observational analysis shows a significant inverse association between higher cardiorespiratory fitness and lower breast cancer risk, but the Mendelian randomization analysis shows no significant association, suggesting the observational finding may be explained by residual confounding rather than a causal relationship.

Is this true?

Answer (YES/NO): NO